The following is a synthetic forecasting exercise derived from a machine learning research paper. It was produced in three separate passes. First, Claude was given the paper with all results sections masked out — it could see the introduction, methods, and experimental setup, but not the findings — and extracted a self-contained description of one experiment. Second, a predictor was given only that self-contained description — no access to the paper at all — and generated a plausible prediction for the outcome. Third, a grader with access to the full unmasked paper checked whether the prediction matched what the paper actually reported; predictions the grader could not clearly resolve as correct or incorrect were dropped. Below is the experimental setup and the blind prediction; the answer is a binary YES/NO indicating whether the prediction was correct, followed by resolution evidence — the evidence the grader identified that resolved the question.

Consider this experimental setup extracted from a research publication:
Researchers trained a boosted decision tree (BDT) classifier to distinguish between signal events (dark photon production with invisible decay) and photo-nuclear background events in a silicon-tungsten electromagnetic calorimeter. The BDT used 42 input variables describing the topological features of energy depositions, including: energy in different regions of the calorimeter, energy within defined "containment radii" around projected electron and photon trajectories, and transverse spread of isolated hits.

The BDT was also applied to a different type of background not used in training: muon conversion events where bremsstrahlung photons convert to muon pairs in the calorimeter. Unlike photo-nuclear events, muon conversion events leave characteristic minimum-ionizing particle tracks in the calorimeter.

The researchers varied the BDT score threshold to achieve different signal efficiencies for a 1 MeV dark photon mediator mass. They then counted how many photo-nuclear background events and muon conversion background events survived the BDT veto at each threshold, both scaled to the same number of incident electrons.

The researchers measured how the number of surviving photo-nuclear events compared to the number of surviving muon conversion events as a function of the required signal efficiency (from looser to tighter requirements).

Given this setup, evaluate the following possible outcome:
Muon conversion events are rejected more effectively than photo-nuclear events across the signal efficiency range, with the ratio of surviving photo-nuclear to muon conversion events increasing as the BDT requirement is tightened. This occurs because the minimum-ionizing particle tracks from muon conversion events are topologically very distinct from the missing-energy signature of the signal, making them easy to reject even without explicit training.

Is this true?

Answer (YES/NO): YES